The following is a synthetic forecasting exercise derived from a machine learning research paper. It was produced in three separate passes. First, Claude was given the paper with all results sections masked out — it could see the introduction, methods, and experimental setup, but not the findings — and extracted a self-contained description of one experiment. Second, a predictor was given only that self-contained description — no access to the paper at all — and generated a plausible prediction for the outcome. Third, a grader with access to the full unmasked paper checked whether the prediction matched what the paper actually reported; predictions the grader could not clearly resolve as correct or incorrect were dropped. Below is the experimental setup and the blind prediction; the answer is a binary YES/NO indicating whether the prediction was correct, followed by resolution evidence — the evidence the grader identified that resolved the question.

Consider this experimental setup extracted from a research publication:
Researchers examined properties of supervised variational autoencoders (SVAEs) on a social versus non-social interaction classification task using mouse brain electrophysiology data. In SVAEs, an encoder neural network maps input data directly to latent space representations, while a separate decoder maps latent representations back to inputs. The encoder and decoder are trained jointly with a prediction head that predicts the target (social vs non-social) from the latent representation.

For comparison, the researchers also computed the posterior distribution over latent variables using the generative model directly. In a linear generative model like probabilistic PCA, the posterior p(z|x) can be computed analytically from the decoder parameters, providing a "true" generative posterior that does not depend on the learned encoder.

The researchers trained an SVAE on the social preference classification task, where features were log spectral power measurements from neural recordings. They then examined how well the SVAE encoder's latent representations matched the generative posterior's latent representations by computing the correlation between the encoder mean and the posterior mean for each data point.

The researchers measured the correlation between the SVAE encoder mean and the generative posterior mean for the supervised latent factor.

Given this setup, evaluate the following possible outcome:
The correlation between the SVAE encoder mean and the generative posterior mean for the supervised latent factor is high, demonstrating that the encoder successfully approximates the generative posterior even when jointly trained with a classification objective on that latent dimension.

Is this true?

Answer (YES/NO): NO